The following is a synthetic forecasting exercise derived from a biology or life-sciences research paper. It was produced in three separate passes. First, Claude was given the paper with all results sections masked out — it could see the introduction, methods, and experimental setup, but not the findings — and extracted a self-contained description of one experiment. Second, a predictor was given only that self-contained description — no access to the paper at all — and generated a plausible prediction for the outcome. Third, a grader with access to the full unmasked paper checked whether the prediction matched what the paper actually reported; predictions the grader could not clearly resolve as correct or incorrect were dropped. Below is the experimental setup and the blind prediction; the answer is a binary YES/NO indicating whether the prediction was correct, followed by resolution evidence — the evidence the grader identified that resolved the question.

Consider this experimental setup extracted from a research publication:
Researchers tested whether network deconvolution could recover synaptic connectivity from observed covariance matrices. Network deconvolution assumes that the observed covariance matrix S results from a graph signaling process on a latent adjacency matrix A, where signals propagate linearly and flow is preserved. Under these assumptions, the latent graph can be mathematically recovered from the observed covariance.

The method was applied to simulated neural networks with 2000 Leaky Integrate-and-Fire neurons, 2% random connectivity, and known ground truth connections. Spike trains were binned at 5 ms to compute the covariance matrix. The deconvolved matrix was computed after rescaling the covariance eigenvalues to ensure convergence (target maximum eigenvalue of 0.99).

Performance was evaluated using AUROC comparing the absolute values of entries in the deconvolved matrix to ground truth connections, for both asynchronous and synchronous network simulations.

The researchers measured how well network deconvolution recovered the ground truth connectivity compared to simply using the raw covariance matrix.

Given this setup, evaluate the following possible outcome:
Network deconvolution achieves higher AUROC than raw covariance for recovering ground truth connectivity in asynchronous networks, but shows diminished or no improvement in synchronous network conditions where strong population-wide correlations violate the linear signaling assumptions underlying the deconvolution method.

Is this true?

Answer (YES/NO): NO